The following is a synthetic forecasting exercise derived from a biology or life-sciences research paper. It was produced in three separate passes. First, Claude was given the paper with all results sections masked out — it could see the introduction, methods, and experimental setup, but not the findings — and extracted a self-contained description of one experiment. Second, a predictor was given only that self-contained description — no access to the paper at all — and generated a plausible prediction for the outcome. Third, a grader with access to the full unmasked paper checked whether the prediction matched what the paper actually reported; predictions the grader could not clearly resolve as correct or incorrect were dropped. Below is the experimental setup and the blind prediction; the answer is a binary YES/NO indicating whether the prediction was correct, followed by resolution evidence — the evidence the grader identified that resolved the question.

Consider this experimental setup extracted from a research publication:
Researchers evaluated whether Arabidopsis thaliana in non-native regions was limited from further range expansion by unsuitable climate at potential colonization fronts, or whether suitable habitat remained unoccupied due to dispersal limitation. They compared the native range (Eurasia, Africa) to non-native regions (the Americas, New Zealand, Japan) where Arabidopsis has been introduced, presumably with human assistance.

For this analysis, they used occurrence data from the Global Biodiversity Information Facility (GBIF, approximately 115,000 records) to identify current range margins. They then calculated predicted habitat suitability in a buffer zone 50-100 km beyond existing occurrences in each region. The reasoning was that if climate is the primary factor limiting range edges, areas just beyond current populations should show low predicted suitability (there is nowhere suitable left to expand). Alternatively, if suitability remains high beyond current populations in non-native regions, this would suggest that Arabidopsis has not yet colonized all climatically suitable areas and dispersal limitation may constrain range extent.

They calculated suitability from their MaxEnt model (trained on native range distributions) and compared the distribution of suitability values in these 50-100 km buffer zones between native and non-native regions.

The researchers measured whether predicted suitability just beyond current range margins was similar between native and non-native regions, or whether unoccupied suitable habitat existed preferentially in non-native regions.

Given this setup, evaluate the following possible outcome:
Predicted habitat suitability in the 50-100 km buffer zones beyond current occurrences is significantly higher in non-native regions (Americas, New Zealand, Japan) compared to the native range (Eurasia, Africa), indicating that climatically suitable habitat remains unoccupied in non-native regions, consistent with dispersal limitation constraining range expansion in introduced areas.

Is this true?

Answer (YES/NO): NO